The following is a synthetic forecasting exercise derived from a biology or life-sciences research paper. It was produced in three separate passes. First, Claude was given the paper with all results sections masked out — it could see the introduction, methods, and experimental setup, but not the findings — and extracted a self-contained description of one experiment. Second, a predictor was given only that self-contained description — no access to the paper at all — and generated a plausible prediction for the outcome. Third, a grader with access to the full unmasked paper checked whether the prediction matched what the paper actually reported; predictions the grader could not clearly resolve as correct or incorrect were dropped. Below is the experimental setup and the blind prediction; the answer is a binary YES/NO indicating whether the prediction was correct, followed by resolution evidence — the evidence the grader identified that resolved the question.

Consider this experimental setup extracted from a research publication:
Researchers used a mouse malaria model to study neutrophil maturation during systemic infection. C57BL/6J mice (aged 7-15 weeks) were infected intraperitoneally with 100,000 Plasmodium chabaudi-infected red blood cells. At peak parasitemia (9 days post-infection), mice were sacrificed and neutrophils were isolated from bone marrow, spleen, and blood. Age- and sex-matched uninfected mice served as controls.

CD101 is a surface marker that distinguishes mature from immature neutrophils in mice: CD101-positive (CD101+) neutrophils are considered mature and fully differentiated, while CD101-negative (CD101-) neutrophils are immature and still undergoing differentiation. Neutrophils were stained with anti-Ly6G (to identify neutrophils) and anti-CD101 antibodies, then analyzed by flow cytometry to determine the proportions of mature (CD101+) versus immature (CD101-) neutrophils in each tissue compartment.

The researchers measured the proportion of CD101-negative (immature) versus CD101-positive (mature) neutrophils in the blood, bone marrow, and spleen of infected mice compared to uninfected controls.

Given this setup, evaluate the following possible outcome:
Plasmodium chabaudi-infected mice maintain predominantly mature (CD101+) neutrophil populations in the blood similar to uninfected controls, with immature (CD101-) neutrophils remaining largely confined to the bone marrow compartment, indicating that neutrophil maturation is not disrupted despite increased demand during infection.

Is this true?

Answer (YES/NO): NO